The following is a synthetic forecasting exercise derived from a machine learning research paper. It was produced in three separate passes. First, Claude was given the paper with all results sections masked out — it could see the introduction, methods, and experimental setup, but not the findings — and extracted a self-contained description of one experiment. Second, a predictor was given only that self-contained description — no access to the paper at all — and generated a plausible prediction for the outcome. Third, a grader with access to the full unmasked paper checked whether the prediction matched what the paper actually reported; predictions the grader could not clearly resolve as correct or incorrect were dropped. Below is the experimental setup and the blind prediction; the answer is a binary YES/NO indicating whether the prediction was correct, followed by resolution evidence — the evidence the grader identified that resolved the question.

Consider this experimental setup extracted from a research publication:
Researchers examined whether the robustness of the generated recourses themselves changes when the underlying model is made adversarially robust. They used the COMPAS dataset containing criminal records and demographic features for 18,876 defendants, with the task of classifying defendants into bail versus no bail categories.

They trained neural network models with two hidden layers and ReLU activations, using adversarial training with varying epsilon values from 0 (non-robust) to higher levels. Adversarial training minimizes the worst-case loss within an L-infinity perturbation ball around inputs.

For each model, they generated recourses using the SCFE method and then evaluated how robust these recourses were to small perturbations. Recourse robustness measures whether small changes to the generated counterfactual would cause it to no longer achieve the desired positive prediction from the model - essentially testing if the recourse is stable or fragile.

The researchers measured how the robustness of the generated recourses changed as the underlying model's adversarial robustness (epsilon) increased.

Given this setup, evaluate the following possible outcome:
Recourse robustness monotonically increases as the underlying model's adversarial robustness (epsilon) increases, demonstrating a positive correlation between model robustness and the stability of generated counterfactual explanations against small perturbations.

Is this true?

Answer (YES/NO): NO